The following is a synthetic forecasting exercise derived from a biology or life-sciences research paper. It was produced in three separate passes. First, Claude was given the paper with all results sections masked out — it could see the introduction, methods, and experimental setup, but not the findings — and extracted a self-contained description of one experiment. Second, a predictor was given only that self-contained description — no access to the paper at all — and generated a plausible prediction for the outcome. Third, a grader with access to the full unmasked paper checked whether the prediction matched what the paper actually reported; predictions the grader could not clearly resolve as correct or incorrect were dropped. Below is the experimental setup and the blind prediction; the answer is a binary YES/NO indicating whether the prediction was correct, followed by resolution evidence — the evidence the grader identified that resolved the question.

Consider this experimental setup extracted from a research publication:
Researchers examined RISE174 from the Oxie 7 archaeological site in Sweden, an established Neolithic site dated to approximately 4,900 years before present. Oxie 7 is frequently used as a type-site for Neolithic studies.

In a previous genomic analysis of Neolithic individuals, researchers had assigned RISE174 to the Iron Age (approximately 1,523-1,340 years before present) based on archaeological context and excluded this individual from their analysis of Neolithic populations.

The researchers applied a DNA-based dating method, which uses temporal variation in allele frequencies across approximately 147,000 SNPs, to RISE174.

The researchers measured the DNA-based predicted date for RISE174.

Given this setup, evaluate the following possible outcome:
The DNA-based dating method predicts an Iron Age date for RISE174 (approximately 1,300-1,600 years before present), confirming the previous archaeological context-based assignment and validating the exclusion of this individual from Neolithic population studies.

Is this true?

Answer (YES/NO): NO